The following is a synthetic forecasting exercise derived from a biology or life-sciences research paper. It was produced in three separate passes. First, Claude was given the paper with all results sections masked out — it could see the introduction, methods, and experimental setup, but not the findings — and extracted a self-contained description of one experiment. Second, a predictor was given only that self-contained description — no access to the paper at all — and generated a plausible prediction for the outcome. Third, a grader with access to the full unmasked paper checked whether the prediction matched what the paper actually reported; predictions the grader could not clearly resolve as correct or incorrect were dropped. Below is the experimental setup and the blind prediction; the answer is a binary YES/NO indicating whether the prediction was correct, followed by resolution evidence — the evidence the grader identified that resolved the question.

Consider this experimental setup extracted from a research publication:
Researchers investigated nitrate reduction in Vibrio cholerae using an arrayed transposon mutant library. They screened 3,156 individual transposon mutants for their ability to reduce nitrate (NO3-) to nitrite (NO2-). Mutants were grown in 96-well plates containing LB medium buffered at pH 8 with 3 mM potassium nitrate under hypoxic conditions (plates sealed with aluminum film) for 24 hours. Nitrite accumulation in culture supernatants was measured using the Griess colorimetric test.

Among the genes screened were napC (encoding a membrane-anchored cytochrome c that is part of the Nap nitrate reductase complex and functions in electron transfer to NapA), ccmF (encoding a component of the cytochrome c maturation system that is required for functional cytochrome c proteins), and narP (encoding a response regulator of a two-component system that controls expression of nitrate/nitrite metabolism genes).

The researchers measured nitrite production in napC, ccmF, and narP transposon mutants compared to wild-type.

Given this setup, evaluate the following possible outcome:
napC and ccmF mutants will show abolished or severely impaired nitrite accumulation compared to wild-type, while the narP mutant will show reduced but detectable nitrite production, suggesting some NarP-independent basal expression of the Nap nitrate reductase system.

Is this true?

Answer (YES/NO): NO